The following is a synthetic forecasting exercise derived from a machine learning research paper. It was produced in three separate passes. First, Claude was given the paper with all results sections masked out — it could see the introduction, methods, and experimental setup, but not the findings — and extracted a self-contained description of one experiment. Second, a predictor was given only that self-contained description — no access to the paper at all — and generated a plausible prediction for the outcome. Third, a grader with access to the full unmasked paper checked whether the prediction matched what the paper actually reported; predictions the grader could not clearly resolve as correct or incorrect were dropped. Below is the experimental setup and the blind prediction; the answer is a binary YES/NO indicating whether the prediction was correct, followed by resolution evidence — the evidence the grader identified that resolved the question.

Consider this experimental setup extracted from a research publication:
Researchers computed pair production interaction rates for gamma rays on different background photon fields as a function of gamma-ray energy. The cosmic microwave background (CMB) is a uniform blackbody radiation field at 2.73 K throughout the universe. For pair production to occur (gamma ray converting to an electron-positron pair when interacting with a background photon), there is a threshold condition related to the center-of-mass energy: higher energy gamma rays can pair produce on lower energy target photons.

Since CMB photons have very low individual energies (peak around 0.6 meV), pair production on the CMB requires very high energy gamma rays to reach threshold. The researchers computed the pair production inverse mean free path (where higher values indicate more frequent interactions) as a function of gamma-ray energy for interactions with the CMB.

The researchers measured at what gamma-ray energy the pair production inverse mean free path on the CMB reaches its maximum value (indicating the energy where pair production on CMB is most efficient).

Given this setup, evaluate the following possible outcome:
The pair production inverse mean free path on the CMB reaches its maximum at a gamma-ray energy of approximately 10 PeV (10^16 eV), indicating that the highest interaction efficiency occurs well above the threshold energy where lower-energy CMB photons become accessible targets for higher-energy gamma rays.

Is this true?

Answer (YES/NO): NO